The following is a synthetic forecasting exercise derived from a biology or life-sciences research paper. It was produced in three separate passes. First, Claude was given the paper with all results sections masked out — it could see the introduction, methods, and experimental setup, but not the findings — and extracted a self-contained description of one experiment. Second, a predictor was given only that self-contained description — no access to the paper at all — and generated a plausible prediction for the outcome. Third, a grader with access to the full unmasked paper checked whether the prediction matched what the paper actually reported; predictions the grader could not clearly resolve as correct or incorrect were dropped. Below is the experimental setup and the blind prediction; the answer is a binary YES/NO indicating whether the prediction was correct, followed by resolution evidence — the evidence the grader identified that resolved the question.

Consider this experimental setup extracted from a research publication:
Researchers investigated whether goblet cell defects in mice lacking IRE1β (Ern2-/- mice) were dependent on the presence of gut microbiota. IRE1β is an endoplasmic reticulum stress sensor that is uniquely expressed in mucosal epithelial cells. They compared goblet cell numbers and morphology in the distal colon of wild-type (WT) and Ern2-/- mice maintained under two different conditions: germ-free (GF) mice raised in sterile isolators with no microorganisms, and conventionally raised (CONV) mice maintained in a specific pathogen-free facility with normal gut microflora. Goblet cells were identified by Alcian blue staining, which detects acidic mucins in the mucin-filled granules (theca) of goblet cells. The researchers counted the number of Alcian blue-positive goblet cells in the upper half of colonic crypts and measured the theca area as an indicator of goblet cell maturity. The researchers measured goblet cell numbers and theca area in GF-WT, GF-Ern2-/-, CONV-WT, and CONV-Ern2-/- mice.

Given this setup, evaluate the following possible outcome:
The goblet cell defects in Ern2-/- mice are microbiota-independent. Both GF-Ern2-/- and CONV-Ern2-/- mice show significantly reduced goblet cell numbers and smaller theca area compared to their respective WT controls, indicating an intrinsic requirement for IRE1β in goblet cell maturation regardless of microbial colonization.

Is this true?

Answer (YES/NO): NO